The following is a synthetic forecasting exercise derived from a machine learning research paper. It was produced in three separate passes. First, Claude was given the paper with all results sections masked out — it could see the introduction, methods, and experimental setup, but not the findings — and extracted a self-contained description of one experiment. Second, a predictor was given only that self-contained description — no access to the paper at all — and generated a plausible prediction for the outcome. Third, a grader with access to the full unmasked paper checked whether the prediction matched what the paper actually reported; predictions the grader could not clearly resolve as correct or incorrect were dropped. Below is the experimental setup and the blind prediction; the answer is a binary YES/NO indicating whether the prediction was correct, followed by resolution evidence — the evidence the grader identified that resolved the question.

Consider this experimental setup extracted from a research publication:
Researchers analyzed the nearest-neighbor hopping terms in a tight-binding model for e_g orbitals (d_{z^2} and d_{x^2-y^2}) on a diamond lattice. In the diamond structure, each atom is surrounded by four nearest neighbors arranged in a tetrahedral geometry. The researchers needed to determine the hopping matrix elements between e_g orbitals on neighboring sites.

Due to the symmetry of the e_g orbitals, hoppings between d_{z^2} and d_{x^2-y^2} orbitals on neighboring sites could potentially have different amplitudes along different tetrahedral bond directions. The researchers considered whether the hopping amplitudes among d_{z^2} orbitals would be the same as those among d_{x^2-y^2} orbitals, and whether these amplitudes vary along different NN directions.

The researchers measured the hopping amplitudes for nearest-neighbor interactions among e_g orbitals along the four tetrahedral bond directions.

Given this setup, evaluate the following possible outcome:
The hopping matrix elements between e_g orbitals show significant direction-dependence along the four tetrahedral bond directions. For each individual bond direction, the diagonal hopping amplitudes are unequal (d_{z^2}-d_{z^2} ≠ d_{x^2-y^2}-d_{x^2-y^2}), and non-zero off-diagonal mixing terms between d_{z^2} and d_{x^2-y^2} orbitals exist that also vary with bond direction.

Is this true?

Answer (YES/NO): NO